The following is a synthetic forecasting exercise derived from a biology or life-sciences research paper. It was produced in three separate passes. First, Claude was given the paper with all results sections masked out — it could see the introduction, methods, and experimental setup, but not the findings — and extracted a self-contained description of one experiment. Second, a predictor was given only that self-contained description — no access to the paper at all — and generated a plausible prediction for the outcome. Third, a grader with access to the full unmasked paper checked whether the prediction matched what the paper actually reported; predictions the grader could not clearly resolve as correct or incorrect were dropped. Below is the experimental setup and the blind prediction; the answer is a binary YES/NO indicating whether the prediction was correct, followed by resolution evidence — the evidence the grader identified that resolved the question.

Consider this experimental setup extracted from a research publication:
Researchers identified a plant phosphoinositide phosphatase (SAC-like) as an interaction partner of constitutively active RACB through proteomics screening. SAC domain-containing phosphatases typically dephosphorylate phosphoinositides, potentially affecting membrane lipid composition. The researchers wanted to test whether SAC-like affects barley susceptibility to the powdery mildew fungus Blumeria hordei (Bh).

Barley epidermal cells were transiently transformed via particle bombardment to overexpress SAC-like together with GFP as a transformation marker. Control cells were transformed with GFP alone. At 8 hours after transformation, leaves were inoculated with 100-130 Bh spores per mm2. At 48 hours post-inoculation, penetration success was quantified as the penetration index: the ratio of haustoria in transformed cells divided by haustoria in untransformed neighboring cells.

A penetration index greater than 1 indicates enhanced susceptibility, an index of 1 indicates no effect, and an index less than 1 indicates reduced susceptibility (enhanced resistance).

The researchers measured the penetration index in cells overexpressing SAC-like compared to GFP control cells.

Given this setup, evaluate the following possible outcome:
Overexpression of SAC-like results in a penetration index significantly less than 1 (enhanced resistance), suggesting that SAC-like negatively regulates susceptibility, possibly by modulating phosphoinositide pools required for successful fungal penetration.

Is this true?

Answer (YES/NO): NO